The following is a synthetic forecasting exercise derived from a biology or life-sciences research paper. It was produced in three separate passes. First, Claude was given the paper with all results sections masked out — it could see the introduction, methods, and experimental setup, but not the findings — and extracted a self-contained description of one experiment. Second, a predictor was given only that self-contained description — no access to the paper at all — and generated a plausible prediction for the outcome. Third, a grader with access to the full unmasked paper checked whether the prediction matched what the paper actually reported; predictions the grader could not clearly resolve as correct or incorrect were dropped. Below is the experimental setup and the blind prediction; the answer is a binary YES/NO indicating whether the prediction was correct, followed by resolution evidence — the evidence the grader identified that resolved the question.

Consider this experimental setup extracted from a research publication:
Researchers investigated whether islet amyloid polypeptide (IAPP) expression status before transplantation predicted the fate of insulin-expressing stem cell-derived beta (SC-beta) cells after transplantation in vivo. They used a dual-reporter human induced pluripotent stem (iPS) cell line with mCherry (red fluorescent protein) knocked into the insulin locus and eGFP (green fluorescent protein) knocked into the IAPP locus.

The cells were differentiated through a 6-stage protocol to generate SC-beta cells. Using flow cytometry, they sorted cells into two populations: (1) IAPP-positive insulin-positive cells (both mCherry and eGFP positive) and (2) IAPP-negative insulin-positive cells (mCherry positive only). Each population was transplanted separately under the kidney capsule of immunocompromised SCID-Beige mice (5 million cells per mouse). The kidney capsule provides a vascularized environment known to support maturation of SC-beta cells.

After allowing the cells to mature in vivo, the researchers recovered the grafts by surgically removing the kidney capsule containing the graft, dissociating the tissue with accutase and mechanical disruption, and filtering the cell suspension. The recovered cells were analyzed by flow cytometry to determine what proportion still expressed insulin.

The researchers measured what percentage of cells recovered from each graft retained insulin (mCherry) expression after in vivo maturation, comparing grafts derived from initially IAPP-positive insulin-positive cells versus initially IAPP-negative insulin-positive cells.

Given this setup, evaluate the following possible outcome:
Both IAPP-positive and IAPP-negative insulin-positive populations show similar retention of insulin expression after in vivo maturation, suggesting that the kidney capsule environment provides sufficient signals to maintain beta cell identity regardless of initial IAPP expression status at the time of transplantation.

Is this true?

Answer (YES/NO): NO